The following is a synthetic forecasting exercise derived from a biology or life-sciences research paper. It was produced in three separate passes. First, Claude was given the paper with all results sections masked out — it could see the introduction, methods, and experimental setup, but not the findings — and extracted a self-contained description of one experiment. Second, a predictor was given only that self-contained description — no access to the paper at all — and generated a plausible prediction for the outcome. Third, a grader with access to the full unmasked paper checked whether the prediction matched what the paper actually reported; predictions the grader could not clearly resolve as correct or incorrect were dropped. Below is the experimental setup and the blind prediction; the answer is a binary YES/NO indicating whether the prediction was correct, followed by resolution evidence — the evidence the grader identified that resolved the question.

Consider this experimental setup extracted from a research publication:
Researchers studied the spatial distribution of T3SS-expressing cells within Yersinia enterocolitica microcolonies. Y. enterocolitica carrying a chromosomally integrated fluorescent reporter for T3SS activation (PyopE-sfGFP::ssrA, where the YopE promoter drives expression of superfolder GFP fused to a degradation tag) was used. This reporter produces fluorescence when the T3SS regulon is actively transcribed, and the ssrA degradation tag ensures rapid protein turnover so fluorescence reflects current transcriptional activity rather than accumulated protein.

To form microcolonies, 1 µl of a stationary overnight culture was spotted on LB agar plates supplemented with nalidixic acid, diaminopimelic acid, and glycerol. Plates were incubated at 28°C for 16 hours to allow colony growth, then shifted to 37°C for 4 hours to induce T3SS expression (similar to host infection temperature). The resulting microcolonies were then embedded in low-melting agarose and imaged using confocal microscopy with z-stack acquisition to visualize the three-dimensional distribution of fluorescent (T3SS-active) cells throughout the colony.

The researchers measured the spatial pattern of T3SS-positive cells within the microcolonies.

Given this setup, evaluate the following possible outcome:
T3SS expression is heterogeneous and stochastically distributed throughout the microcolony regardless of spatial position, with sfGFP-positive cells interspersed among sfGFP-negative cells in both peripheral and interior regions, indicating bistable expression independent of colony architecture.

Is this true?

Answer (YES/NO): NO